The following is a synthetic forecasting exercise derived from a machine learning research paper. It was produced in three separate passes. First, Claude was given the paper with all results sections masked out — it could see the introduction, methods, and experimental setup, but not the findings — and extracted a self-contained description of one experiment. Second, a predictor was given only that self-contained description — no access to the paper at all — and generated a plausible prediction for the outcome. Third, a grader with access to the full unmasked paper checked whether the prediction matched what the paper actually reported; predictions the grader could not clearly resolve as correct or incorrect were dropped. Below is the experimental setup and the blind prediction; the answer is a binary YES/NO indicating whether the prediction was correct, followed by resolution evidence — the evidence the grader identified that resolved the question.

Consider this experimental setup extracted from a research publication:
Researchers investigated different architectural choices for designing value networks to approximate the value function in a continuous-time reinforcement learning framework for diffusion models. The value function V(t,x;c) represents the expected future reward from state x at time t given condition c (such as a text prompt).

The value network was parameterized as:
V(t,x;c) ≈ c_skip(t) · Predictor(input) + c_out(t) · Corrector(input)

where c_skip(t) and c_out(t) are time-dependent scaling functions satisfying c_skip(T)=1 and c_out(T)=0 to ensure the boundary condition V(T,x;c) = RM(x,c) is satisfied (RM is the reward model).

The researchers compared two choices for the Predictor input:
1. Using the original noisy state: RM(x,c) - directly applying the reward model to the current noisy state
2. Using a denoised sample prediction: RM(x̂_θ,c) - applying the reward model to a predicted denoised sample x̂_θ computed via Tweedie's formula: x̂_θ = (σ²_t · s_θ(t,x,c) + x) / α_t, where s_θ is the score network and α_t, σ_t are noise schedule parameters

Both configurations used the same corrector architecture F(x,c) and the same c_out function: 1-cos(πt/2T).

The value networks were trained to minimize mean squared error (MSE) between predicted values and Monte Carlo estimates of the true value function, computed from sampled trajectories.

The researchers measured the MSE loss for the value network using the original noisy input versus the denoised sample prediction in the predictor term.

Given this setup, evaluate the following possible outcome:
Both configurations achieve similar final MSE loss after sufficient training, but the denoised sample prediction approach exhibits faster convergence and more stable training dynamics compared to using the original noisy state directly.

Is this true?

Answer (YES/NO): NO